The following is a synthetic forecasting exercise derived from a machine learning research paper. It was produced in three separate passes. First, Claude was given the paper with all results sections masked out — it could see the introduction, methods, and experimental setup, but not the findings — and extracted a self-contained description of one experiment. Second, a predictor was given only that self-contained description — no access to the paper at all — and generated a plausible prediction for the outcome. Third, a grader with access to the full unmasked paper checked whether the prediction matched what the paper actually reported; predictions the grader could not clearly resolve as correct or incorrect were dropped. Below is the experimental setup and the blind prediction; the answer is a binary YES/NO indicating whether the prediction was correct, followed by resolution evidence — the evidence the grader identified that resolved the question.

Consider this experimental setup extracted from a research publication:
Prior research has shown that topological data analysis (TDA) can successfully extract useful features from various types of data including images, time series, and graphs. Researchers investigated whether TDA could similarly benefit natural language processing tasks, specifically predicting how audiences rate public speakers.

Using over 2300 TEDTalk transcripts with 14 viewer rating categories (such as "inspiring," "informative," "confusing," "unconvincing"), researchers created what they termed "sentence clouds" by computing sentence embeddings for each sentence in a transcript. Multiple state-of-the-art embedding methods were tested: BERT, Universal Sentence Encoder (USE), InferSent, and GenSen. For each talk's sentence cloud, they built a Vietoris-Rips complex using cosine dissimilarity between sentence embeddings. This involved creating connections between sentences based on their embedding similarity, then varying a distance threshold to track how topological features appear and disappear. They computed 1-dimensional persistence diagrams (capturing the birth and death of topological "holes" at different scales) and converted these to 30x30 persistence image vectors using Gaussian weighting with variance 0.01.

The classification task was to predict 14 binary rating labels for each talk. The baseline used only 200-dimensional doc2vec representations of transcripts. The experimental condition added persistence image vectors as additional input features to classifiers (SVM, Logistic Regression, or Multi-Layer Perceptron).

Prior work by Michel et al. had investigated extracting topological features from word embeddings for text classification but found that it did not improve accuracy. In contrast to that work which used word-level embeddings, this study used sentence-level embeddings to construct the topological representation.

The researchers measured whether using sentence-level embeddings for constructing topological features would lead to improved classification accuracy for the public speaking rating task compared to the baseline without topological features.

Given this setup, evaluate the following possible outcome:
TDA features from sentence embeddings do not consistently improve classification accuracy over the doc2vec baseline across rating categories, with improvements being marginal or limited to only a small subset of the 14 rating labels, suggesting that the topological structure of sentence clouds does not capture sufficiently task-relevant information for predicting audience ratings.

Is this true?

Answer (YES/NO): YES